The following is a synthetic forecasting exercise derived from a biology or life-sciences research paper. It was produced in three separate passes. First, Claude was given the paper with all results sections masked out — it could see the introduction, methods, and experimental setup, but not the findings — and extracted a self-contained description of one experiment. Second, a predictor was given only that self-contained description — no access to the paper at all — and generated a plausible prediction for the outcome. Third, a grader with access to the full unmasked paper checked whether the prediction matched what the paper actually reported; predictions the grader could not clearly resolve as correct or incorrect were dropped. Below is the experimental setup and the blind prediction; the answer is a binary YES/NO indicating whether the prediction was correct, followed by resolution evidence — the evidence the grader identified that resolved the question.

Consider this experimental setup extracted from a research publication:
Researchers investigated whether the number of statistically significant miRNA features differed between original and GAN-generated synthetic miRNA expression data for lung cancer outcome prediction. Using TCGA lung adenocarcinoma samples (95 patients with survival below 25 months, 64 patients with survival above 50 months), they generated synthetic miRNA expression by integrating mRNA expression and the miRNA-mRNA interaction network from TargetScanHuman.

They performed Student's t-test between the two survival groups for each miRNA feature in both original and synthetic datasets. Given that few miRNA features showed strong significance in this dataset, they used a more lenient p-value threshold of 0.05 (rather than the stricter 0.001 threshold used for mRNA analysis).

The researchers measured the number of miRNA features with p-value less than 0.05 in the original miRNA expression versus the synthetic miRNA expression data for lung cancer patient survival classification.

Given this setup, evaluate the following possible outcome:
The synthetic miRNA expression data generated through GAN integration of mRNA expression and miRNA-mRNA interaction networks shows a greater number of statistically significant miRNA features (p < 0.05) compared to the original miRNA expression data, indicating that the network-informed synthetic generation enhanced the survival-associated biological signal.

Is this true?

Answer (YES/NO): YES